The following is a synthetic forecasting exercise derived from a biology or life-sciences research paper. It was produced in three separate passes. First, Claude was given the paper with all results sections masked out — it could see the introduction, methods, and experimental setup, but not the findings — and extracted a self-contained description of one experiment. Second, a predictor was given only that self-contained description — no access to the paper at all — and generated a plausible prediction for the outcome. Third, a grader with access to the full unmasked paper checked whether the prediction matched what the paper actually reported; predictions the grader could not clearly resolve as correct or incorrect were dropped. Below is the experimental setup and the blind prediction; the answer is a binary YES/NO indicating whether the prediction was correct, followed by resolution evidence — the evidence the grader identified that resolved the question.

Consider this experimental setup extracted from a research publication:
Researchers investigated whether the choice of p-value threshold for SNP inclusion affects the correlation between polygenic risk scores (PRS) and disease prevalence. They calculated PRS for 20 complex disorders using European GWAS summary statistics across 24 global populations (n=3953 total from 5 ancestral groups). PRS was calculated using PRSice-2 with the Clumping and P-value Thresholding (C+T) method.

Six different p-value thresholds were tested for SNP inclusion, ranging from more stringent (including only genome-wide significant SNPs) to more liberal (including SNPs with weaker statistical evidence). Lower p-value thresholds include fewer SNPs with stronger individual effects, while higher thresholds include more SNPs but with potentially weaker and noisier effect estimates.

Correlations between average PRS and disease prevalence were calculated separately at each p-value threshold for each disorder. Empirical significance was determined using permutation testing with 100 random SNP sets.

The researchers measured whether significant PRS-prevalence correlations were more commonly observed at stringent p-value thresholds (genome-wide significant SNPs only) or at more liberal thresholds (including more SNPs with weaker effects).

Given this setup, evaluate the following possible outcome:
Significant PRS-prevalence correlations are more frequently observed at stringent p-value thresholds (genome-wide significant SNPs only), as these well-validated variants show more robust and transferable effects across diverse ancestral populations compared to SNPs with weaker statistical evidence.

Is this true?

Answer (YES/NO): NO